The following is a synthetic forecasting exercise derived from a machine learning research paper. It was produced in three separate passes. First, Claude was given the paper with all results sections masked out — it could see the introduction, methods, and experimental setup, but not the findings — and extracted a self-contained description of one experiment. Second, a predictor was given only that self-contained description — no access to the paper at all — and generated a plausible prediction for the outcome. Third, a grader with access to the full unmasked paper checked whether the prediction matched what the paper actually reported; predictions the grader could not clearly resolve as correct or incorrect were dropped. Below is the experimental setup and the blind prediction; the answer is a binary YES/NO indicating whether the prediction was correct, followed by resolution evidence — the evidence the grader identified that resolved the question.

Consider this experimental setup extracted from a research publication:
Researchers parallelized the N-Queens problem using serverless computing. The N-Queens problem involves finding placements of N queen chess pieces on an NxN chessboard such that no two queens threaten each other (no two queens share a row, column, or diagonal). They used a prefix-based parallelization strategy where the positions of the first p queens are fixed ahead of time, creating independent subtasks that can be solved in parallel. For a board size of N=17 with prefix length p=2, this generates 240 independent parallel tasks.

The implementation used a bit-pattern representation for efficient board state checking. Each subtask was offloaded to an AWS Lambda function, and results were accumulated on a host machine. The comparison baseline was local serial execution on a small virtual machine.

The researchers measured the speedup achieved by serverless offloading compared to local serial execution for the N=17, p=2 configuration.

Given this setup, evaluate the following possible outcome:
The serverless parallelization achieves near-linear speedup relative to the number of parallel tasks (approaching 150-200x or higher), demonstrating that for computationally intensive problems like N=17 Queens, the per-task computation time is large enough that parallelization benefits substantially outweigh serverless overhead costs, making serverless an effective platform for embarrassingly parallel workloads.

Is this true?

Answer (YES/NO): NO